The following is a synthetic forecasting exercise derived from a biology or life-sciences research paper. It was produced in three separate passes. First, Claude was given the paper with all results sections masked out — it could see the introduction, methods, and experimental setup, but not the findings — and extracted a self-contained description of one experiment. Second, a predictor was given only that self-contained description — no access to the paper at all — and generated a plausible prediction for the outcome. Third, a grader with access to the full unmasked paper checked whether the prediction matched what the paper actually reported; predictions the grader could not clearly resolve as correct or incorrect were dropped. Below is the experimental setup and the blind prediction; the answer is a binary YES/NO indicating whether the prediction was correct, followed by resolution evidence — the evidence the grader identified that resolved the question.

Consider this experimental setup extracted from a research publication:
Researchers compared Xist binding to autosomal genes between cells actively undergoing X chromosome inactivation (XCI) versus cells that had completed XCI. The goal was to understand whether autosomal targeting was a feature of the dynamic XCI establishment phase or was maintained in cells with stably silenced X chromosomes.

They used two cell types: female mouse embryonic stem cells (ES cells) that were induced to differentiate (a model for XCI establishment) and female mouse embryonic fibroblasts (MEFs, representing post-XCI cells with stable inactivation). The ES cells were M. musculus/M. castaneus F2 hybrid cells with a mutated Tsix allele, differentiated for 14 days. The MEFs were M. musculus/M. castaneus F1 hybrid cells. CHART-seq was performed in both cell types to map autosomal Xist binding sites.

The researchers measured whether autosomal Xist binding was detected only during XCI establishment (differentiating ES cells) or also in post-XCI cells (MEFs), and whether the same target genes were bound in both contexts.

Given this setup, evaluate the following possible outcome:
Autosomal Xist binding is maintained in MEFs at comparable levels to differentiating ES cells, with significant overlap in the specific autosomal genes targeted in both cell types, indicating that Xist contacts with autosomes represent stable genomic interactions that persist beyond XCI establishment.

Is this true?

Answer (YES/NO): NO